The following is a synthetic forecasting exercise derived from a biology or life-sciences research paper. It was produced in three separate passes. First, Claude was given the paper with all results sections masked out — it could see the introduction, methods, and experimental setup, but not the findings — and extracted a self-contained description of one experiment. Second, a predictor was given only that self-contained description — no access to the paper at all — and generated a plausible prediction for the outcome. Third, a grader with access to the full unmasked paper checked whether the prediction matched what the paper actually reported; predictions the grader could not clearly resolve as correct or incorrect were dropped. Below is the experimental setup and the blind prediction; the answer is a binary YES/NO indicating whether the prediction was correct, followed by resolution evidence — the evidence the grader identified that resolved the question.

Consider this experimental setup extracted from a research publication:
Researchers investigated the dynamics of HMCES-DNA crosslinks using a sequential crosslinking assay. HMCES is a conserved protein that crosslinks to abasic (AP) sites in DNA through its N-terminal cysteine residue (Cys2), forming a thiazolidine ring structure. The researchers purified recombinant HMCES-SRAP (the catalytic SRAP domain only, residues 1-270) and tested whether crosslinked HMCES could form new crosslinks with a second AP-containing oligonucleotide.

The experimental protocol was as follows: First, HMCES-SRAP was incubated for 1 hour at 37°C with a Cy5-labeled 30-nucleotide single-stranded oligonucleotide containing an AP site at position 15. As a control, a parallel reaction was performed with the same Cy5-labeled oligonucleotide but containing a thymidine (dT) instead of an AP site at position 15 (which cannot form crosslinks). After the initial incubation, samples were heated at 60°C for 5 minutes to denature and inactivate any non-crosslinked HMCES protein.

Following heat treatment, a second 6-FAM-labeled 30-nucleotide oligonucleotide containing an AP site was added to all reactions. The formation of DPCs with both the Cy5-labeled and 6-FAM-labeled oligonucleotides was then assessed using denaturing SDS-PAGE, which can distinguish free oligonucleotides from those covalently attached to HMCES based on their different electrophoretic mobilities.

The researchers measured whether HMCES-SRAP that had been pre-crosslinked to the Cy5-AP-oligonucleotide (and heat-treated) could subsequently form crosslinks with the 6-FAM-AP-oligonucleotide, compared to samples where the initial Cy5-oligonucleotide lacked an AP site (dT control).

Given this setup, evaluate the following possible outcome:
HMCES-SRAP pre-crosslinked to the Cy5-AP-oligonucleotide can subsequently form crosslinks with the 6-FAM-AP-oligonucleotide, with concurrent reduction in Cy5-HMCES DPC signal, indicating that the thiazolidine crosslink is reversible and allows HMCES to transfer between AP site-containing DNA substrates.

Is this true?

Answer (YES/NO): YES